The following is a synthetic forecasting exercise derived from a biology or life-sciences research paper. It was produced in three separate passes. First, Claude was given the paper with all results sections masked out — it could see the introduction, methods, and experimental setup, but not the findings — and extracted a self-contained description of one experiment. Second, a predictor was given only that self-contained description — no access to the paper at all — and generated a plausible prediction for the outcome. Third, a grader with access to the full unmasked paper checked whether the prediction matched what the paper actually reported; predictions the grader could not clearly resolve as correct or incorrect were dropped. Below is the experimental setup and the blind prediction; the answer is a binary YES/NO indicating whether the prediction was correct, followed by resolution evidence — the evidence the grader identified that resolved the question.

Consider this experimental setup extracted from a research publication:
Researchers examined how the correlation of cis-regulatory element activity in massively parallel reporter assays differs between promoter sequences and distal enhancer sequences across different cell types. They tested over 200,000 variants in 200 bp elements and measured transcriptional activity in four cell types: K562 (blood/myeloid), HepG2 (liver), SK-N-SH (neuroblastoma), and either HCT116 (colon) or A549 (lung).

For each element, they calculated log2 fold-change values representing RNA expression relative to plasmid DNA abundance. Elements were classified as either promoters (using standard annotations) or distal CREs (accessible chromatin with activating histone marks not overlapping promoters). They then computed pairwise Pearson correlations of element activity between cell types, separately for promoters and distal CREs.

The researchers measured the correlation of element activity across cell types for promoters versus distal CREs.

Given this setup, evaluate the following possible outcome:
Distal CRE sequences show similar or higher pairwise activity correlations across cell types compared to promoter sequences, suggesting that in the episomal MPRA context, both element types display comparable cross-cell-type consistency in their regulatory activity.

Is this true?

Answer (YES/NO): NO